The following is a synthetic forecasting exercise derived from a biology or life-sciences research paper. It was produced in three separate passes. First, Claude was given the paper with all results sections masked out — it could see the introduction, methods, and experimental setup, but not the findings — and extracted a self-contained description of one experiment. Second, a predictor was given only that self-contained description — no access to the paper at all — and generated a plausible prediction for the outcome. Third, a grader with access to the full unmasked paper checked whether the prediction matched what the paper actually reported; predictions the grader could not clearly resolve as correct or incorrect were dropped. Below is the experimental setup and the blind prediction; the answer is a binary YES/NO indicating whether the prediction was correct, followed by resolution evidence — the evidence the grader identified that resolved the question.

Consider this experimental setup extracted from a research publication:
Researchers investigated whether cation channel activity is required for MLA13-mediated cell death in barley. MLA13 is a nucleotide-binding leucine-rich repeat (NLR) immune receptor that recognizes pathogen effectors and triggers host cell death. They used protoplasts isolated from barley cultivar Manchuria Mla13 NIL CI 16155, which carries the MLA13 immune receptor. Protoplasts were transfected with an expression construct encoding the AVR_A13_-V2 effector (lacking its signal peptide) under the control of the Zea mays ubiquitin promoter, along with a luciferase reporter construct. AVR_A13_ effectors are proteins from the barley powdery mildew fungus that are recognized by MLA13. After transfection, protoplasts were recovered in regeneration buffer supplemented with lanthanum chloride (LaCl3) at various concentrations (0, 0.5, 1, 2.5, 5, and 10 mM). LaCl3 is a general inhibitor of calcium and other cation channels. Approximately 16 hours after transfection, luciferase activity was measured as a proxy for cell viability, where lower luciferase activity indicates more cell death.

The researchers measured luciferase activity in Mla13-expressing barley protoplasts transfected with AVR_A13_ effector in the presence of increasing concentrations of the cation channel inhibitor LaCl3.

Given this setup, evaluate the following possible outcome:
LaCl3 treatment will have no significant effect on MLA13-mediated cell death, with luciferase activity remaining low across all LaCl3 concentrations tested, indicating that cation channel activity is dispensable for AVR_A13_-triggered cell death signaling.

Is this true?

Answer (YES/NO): NO